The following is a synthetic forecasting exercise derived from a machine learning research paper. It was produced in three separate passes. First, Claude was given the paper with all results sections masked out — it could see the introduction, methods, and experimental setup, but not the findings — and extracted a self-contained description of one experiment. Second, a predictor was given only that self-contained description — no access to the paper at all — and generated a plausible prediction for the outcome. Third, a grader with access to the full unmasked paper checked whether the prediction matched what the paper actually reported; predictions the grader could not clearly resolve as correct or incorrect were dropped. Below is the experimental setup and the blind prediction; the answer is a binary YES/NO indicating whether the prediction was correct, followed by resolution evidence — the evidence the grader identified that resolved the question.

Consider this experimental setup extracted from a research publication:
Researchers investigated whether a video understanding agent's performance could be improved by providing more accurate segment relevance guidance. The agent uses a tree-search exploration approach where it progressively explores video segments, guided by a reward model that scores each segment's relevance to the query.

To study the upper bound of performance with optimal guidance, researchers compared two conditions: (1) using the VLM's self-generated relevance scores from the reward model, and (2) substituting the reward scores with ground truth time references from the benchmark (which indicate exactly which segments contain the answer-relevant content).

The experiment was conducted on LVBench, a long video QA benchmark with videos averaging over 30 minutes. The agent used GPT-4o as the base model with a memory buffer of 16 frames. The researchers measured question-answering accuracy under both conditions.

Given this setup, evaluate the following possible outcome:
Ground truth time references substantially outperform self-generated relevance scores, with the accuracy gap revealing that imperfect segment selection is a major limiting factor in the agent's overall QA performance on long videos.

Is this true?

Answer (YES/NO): NO